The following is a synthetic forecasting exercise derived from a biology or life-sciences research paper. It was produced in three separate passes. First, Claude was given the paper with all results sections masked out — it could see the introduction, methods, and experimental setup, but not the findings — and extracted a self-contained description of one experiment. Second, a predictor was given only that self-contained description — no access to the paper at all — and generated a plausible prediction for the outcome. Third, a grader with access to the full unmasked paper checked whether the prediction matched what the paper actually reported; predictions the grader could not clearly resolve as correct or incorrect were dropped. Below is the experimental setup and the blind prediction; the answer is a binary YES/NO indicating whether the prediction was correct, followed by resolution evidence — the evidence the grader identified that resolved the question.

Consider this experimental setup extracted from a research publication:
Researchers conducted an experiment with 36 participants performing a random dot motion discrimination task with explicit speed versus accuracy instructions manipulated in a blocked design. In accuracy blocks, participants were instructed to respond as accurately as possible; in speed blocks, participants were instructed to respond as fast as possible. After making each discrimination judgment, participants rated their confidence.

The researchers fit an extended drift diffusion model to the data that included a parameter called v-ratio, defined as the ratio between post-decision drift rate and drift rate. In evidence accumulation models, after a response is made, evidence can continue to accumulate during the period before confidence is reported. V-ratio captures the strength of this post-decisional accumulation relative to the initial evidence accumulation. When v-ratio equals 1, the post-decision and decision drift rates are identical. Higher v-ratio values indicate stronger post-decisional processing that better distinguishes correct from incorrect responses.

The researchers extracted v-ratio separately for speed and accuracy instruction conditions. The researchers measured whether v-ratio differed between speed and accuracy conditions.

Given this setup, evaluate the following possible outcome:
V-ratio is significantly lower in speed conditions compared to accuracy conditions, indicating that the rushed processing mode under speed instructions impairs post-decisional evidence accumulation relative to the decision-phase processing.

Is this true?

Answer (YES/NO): NO